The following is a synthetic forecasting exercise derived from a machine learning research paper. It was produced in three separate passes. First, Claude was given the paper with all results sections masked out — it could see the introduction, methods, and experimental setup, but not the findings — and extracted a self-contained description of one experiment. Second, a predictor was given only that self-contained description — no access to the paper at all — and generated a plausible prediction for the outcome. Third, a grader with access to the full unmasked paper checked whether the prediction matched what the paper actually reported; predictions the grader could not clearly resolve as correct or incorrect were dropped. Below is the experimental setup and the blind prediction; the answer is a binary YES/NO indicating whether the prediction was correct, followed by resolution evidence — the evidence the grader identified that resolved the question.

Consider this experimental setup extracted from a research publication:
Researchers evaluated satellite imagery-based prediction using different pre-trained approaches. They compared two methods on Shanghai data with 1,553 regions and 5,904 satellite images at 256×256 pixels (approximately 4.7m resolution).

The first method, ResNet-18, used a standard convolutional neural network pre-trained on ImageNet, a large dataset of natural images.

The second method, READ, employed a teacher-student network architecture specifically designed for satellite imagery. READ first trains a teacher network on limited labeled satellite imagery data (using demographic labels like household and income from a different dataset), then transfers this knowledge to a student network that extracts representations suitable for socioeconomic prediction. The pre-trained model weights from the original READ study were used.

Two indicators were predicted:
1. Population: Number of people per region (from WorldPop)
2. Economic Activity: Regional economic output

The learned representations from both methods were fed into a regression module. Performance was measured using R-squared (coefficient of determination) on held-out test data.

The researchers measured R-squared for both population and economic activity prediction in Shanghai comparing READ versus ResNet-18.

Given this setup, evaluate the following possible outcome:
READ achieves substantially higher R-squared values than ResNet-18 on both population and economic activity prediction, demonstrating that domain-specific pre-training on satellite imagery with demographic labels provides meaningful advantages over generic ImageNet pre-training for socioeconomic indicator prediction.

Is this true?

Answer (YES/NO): NO